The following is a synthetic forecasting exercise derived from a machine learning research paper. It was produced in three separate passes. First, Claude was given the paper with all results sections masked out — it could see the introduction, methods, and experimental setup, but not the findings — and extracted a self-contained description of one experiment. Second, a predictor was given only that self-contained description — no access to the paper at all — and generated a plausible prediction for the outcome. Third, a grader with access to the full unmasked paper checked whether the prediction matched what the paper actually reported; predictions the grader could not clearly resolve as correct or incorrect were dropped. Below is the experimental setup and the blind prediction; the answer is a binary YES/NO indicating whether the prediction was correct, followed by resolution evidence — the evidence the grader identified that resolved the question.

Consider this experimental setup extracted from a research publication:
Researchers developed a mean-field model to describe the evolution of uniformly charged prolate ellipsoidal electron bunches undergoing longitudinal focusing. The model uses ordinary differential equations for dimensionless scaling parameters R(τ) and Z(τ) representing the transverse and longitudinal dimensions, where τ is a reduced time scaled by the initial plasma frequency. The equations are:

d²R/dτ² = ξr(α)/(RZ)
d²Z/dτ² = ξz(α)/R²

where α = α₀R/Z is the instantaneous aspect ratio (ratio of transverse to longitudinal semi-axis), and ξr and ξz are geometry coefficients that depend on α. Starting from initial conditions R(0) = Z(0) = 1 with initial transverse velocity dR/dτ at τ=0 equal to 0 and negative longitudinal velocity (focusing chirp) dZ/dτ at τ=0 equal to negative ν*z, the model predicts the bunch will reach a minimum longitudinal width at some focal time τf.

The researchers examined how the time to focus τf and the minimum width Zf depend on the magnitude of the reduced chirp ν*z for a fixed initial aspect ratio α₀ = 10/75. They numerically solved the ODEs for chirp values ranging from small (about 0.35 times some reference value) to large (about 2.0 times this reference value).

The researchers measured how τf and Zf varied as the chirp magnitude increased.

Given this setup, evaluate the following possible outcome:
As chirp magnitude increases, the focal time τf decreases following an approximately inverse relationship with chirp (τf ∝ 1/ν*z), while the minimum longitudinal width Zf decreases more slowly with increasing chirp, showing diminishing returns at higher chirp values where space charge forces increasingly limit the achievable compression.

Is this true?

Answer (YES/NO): NO